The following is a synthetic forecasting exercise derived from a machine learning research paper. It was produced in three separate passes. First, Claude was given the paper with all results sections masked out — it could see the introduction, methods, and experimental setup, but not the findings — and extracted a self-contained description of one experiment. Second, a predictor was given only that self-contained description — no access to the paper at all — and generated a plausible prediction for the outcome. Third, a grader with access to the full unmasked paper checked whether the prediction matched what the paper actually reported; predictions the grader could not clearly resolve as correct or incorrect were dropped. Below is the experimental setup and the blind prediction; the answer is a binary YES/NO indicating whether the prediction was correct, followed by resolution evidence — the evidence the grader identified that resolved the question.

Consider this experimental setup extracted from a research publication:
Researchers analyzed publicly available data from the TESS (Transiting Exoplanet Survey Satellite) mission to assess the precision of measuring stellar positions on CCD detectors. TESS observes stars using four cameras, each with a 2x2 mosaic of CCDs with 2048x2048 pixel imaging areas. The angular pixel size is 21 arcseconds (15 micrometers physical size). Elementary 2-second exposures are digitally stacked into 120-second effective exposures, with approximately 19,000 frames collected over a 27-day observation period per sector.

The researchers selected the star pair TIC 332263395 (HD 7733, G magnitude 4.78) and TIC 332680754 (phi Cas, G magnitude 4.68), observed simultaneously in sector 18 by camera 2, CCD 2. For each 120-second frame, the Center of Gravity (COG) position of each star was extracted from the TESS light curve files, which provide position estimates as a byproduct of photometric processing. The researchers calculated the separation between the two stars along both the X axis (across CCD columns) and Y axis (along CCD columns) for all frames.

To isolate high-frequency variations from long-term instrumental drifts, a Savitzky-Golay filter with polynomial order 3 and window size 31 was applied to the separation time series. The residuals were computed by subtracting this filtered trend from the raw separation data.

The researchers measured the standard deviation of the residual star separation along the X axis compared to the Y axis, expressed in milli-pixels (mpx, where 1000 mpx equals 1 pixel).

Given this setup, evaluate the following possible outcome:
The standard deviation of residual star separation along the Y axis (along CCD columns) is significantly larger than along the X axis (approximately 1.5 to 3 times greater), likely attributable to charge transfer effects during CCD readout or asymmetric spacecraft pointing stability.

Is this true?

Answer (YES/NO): NO